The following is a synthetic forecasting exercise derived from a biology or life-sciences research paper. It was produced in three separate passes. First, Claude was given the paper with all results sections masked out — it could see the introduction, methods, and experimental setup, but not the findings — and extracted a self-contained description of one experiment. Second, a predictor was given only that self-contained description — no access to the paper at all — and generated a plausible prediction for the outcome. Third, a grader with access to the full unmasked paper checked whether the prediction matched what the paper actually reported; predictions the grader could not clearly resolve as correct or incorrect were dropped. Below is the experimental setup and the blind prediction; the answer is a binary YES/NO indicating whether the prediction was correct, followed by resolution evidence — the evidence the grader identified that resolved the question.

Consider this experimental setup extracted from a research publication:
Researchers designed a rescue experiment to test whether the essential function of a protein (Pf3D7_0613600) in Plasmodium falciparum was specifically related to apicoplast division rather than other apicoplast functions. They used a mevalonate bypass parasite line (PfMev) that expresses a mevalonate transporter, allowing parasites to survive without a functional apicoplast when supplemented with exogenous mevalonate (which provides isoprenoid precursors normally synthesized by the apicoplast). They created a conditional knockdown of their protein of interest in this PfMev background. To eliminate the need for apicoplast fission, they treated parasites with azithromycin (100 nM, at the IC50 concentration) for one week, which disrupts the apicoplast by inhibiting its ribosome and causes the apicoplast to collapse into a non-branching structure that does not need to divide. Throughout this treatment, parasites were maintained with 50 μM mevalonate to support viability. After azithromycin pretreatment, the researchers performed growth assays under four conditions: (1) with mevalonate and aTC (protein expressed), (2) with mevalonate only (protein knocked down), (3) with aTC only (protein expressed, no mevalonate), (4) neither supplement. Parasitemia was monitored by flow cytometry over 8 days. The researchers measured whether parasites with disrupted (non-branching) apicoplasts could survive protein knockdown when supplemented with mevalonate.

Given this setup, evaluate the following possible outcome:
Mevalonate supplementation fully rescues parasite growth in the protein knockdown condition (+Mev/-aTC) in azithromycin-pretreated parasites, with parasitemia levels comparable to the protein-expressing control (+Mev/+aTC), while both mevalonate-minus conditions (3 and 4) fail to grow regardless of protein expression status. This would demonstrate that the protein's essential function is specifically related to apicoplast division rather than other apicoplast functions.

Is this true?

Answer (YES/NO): YES